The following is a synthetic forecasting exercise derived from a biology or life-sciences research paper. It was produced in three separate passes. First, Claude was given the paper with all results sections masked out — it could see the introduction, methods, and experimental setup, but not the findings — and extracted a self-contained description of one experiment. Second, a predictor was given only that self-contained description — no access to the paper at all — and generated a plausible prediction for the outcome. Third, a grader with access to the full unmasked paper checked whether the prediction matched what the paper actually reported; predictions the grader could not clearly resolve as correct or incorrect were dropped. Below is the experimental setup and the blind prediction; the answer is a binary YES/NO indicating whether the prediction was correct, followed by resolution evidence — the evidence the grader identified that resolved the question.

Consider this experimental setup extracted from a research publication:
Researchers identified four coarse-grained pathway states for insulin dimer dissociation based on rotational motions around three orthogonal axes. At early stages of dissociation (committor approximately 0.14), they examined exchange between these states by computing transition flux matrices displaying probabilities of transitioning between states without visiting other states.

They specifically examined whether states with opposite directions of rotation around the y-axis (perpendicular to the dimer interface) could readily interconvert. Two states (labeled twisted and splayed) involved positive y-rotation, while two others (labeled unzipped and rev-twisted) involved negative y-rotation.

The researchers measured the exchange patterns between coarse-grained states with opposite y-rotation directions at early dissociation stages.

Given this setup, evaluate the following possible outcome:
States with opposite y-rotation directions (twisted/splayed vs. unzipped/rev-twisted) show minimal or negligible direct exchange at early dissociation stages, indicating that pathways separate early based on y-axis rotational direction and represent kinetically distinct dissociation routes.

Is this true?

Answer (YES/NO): NO